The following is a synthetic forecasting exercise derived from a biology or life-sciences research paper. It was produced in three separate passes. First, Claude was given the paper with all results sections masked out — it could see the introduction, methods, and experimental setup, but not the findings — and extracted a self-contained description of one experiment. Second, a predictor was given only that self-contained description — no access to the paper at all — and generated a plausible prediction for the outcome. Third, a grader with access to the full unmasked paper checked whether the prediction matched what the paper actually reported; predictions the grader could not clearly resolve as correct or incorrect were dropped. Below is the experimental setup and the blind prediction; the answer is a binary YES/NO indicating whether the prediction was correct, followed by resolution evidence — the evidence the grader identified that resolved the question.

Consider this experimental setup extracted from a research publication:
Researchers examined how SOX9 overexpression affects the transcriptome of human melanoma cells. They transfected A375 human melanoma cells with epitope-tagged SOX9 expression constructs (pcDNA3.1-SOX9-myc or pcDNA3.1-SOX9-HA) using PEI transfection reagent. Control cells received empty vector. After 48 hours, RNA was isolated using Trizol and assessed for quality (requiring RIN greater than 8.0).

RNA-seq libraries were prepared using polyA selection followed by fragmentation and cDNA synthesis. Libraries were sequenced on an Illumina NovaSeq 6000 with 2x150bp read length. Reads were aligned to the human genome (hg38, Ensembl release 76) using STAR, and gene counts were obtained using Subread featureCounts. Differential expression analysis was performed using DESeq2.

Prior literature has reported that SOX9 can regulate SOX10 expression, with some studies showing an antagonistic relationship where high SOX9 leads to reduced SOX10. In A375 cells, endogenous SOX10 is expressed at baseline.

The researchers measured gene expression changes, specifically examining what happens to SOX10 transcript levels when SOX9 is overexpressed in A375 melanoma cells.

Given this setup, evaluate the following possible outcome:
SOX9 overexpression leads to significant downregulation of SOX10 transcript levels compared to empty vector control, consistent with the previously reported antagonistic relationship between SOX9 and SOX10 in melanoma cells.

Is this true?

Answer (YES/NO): NO